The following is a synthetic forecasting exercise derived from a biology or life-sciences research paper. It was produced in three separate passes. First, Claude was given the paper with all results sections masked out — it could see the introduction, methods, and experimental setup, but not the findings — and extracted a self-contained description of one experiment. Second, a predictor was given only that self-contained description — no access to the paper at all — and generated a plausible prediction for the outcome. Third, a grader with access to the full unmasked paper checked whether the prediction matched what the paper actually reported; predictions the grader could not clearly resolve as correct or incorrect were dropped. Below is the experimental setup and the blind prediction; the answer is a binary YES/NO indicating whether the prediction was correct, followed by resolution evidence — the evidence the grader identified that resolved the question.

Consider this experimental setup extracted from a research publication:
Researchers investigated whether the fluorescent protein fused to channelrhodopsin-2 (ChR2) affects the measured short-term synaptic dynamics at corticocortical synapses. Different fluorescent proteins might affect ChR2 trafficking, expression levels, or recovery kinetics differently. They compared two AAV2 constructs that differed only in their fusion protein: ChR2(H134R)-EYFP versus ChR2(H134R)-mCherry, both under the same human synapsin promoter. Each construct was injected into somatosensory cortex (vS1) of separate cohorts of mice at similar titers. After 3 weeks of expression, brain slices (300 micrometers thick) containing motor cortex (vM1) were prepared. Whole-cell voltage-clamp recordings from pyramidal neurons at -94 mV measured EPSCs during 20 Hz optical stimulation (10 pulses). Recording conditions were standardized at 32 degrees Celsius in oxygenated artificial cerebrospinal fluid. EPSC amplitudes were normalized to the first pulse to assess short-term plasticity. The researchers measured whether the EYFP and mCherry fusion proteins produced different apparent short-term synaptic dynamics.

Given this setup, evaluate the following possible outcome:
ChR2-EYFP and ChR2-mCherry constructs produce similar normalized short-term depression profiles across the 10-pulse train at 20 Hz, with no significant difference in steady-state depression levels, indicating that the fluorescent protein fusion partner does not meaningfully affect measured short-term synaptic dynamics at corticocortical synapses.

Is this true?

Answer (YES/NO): NO